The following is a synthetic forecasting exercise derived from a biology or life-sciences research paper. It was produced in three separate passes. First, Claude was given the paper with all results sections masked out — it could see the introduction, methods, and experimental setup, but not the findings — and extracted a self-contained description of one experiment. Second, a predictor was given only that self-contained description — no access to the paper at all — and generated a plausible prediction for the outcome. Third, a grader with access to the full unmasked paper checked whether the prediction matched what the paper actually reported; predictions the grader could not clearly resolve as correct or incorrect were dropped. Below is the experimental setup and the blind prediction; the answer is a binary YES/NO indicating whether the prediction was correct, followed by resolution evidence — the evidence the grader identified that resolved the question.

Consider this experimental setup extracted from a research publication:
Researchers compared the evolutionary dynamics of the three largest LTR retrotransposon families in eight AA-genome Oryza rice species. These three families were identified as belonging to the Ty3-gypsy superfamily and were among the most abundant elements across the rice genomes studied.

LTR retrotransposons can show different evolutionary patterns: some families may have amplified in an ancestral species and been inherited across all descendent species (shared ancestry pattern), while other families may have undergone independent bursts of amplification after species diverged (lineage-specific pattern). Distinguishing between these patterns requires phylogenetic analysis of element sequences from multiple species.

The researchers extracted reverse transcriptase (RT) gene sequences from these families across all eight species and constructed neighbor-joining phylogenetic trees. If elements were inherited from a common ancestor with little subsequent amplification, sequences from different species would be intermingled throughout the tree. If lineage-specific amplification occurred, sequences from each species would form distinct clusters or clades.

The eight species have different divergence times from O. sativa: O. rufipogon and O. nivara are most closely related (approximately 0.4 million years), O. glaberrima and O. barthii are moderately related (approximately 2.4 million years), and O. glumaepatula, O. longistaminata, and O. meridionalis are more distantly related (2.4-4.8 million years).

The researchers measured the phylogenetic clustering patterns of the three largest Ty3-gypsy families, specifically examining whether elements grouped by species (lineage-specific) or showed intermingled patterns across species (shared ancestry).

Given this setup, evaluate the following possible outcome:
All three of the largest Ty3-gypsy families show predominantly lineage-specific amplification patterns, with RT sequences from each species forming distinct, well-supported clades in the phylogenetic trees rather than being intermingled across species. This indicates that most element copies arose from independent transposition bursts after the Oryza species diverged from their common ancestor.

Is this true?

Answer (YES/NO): NO